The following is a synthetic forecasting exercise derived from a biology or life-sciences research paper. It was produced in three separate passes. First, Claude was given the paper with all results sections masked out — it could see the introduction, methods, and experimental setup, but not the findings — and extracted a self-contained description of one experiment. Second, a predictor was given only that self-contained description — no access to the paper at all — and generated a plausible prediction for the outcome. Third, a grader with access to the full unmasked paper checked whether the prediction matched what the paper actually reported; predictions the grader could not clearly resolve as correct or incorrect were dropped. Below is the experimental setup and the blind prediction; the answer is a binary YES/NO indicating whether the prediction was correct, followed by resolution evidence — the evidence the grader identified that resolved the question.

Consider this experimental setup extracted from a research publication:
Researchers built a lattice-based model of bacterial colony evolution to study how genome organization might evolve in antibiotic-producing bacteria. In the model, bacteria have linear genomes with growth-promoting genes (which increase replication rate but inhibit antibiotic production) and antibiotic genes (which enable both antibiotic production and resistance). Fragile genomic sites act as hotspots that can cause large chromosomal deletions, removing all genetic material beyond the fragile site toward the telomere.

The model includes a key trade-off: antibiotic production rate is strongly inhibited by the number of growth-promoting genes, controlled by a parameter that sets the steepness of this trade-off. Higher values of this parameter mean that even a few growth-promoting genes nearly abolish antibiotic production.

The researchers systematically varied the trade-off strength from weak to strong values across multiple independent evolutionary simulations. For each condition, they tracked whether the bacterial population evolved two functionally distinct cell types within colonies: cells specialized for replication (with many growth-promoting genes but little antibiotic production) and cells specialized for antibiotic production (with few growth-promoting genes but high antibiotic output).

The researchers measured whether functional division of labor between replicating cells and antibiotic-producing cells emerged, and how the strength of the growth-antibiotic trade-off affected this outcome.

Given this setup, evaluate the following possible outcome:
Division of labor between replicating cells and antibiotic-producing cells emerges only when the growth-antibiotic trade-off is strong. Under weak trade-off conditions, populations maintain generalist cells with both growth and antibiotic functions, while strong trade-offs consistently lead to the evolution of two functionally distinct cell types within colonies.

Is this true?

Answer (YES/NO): YES